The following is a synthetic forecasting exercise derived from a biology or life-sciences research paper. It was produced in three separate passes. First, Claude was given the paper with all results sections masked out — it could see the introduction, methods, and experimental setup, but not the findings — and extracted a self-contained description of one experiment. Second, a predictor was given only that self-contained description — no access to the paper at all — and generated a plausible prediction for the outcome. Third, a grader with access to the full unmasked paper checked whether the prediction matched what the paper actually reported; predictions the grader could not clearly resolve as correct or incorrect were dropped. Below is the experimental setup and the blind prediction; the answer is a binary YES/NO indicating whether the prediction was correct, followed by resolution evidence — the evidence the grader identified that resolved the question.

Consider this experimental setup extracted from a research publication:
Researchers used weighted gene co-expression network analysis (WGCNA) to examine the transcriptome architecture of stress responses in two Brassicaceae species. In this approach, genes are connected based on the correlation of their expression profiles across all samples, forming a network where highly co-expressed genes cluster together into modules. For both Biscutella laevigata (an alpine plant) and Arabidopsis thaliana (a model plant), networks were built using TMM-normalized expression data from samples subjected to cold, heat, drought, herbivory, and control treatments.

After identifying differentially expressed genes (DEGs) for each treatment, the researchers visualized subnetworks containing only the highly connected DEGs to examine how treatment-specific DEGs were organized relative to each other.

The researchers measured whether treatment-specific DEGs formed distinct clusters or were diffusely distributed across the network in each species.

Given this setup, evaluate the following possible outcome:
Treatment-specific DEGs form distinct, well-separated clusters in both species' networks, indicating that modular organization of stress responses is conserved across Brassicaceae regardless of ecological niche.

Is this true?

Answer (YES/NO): NO